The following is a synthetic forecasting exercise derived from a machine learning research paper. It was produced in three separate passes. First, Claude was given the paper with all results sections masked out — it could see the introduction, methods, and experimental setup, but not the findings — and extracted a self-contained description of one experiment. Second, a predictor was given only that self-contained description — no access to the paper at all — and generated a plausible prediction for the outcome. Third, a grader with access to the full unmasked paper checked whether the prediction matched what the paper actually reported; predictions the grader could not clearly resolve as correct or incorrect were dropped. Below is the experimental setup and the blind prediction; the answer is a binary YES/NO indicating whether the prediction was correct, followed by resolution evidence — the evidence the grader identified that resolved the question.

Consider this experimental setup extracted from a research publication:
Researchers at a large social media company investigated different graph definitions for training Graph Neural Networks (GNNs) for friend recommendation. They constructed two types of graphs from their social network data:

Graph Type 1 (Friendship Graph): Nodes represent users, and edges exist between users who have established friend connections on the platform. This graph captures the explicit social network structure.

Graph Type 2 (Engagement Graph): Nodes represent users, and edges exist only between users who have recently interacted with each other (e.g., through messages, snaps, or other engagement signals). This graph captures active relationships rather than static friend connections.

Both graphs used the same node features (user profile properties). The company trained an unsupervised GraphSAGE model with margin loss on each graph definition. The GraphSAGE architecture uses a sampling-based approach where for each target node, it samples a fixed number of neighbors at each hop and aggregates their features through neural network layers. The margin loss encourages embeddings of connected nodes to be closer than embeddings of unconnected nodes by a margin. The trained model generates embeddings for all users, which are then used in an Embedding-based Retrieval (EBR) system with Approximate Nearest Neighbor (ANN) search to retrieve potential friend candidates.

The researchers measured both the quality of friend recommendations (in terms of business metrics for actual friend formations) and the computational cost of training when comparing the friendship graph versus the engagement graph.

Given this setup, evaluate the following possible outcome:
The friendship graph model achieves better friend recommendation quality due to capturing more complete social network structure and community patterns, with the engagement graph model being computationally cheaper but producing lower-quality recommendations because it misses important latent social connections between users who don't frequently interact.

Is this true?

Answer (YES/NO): NO